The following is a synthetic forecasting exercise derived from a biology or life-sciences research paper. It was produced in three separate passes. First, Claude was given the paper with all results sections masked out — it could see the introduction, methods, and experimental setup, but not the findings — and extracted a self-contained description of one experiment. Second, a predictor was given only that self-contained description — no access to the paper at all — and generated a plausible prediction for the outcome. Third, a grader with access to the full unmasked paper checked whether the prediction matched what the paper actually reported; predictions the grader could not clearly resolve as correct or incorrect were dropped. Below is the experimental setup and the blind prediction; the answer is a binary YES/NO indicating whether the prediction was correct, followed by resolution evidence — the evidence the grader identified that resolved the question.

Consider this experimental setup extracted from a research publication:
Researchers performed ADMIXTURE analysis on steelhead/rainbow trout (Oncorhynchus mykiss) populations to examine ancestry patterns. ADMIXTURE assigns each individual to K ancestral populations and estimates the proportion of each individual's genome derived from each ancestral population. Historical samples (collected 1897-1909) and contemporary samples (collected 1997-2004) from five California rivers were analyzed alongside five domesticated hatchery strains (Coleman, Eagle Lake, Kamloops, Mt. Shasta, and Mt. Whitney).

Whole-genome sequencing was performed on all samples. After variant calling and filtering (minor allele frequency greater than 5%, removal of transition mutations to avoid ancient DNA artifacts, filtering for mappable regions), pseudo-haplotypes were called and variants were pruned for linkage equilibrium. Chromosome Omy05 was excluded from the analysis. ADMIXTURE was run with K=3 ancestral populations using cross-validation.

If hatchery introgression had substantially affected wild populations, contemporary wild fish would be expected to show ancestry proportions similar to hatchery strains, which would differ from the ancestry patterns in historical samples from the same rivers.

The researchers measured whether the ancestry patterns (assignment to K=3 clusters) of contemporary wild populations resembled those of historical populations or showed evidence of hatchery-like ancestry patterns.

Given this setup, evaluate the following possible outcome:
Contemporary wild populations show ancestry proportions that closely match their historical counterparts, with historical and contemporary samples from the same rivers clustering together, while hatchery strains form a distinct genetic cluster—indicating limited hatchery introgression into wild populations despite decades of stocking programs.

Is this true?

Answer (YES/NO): YES